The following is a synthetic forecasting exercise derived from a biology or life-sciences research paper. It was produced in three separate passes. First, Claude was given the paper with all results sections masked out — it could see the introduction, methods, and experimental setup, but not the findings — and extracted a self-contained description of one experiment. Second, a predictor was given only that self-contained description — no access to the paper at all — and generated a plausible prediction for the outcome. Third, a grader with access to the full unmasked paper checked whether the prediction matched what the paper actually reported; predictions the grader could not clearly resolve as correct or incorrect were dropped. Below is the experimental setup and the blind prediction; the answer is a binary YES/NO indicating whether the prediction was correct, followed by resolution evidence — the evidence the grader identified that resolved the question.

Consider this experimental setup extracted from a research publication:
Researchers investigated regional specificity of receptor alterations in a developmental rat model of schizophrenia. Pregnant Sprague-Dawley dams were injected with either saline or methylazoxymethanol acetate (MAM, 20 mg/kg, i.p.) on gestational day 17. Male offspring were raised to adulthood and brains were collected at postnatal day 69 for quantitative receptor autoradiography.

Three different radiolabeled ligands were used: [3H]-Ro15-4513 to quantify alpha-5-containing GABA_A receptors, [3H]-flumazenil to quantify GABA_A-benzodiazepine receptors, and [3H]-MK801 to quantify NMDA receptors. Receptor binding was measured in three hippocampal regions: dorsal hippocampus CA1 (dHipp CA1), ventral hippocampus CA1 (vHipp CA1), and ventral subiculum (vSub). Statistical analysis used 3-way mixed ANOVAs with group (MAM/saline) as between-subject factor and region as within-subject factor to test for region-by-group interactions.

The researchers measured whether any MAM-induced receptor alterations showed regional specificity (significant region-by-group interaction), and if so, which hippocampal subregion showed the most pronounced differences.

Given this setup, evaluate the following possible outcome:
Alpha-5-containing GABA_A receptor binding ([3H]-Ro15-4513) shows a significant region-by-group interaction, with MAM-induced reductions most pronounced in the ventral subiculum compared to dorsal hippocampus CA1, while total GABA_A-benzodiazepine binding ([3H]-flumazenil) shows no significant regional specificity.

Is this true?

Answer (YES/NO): NO